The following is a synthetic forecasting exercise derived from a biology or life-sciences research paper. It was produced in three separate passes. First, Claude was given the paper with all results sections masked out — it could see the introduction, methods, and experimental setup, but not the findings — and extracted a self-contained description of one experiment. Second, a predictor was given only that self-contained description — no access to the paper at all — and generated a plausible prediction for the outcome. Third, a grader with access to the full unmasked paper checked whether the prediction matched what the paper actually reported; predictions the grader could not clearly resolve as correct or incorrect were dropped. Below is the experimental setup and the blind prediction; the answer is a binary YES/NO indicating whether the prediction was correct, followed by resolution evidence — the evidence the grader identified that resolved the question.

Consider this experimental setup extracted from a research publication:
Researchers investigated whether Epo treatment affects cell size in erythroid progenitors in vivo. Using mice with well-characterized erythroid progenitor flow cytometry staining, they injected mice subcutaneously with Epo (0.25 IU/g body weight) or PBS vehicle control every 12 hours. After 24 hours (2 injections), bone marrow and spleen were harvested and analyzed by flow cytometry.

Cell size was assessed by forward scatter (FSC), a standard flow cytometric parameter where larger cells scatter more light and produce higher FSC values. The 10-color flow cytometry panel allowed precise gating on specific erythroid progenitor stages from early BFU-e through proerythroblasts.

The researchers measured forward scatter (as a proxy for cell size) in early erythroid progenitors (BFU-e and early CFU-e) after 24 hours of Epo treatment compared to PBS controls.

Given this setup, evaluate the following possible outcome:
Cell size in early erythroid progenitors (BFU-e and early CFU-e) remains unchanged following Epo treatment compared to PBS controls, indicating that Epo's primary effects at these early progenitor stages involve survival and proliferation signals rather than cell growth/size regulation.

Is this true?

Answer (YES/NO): NO